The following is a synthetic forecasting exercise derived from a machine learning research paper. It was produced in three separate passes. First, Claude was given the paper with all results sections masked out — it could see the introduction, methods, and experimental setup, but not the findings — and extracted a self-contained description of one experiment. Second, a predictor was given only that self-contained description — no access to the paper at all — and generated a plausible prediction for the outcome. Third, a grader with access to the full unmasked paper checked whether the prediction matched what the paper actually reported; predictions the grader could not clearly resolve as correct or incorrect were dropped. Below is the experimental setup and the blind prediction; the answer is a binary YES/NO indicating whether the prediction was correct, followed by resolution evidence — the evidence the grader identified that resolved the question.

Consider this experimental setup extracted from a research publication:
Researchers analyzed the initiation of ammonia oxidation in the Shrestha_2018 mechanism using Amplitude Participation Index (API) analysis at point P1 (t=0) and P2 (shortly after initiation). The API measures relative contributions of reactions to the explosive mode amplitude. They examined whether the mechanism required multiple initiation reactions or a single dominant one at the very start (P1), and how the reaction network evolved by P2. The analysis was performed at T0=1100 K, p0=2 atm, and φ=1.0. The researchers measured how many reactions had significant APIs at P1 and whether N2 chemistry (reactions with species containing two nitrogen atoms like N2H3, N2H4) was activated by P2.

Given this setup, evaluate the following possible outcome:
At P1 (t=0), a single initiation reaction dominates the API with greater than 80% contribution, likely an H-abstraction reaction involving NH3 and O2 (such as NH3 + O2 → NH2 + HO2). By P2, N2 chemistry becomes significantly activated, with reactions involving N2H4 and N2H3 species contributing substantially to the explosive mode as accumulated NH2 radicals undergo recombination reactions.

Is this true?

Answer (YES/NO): YES